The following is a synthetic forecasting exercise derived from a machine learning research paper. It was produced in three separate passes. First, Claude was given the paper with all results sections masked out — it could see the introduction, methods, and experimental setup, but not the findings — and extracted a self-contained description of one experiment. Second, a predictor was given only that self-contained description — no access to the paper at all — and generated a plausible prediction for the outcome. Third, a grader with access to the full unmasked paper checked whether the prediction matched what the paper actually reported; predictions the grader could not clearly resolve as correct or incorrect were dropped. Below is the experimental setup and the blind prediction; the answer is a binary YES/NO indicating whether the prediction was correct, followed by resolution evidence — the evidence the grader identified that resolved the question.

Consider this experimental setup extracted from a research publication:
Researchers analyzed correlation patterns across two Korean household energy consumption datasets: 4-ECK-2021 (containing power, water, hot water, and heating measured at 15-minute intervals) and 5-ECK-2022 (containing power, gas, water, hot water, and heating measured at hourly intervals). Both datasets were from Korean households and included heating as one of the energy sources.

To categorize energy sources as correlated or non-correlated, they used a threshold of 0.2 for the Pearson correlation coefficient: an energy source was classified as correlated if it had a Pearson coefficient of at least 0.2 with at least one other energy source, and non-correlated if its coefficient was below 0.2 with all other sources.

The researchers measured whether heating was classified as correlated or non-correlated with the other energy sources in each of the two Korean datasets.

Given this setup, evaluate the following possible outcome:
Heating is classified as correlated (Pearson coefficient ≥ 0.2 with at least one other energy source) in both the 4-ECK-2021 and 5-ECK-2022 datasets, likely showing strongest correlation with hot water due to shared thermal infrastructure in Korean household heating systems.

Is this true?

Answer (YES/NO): NO